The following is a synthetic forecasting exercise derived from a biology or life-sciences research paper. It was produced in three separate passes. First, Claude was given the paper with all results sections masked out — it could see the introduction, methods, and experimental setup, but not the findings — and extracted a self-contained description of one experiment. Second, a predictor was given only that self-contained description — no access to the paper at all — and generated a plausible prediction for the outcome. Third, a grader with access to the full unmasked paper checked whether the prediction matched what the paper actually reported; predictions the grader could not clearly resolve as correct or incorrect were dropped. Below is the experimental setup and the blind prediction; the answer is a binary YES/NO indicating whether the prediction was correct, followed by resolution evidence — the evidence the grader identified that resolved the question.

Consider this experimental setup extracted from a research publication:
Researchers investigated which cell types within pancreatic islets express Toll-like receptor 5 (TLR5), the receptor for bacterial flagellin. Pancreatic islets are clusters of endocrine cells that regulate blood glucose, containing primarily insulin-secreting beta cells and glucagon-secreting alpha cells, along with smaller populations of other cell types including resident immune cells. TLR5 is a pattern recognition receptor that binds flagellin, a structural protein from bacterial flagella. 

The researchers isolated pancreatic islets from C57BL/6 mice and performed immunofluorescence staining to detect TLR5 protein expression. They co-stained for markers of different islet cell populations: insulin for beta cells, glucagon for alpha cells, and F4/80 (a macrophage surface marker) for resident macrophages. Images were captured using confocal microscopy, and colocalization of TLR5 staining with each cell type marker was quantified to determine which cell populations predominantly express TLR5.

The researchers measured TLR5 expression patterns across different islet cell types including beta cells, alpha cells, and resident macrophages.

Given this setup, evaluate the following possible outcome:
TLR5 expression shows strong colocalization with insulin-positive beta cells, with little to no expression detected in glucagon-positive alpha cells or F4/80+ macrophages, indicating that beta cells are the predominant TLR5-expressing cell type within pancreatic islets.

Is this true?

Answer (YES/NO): NO